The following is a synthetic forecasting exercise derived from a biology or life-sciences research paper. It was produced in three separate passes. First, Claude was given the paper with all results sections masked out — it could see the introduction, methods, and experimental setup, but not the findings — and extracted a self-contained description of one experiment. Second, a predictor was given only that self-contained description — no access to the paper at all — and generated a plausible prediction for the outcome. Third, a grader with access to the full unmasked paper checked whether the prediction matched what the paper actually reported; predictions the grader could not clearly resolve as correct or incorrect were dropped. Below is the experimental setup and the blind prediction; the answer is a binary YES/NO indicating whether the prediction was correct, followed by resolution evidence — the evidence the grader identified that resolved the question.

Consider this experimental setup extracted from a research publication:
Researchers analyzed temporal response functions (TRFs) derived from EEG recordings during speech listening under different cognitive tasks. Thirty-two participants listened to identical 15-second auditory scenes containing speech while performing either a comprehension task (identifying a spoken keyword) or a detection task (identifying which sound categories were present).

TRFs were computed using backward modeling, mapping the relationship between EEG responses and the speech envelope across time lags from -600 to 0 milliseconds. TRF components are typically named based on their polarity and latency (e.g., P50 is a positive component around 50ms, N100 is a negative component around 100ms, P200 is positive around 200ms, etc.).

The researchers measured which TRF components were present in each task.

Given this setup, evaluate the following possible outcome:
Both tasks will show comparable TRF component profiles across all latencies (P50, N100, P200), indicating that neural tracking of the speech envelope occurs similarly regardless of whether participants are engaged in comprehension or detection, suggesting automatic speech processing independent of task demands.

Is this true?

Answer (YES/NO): NO